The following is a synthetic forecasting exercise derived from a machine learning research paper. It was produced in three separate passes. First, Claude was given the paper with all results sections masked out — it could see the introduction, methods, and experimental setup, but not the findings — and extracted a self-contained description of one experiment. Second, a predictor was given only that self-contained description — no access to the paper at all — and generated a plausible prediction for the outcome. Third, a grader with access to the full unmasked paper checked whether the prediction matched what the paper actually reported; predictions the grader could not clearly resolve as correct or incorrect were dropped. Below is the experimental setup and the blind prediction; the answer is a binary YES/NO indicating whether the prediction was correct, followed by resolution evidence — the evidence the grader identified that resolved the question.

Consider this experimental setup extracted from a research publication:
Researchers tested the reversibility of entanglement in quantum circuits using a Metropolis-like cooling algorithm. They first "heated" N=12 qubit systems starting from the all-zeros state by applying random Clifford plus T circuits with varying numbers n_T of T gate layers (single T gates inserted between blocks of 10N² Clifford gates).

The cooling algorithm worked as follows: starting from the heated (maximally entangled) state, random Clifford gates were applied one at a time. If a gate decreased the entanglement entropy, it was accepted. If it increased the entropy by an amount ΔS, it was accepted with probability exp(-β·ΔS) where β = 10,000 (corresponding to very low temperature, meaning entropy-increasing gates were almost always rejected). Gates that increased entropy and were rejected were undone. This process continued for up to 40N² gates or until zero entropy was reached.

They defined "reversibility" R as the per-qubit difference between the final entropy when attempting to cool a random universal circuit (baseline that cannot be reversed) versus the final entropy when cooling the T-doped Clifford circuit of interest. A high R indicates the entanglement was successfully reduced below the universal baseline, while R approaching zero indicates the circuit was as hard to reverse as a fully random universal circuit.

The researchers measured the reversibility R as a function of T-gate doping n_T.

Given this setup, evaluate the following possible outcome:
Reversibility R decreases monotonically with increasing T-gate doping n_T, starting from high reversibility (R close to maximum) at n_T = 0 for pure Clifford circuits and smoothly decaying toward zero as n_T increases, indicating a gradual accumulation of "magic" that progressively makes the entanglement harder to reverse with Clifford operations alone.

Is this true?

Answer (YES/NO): YES